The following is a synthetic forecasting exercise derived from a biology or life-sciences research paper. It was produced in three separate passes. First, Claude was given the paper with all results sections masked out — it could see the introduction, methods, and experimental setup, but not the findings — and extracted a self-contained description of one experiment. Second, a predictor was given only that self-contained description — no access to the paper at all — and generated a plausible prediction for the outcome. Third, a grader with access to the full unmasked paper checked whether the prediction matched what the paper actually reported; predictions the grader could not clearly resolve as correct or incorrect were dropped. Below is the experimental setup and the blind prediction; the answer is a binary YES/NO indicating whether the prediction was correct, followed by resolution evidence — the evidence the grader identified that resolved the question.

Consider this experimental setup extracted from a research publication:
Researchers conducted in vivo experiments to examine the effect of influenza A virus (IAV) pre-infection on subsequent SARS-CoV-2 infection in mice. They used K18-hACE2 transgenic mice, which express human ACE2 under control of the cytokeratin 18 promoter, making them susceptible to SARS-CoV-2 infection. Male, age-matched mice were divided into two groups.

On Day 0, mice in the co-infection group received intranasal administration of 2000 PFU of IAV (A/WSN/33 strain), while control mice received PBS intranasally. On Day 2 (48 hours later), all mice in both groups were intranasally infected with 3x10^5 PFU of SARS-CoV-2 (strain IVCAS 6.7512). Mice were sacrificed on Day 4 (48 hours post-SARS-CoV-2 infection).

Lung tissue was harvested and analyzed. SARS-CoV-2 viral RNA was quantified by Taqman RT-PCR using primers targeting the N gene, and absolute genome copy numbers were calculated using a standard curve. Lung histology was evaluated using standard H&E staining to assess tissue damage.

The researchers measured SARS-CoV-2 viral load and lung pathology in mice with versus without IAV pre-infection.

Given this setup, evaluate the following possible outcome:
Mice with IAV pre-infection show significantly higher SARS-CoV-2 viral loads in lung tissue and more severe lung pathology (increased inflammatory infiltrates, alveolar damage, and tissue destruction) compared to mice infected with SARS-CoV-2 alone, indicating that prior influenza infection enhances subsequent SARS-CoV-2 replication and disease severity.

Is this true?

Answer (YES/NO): YES